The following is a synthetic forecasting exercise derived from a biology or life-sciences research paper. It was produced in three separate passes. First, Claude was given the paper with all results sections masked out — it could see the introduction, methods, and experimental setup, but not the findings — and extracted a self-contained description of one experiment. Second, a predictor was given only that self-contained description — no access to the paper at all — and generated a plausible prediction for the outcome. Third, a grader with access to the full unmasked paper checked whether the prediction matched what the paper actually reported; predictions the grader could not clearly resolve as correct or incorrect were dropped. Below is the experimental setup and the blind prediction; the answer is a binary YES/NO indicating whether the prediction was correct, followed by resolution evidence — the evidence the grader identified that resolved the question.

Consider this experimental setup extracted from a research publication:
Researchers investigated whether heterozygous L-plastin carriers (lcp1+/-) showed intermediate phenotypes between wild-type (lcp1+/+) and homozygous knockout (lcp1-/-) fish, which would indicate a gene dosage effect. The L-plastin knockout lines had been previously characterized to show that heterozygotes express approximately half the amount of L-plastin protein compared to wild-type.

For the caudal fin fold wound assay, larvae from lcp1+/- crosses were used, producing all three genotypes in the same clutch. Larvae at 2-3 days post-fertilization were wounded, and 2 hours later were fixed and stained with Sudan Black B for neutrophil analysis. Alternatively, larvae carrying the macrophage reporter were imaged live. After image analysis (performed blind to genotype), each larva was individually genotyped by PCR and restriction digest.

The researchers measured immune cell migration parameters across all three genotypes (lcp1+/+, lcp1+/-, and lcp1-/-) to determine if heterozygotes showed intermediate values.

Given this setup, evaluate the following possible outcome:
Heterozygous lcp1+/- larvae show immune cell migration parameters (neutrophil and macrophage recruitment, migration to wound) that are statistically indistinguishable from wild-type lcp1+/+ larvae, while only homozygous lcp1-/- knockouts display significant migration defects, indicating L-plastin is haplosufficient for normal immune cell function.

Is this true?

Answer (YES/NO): NO